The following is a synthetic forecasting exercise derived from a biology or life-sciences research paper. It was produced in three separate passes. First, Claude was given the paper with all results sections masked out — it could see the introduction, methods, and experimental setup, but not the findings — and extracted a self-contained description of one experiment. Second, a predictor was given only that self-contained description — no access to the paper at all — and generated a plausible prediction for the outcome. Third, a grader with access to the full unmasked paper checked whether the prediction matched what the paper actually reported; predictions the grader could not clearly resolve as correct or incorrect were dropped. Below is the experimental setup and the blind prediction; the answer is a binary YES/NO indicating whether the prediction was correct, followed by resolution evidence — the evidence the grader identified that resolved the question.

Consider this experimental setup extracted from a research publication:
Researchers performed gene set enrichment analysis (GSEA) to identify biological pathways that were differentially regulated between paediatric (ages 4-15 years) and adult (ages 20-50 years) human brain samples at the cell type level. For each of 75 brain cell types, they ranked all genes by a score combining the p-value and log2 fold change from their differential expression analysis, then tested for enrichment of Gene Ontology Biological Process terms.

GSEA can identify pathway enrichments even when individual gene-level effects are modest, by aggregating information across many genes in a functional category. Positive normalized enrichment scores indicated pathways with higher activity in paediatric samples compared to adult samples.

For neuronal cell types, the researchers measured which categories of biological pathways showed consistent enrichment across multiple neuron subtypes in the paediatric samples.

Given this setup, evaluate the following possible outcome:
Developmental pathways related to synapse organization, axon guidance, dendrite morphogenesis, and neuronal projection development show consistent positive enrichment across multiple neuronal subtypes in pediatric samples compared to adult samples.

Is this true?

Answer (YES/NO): NO